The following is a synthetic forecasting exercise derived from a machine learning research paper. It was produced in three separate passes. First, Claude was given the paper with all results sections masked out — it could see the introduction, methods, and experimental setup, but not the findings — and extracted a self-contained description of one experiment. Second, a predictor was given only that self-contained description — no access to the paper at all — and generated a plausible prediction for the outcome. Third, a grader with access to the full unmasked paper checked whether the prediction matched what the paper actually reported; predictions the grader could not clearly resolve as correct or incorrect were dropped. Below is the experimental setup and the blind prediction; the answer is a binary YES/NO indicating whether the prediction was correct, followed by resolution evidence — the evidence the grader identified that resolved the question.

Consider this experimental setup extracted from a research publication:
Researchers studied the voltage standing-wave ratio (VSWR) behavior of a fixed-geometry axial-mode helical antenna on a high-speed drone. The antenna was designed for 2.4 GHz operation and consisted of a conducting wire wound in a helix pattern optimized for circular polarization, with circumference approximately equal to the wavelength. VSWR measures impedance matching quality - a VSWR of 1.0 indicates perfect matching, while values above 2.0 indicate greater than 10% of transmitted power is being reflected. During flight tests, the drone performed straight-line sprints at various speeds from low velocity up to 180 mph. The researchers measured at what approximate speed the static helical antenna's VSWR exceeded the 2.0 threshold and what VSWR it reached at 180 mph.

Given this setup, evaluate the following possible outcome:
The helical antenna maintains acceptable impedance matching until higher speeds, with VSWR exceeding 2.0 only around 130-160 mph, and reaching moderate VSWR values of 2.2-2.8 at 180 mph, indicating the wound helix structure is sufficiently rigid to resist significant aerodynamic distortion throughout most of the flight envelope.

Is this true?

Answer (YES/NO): NO